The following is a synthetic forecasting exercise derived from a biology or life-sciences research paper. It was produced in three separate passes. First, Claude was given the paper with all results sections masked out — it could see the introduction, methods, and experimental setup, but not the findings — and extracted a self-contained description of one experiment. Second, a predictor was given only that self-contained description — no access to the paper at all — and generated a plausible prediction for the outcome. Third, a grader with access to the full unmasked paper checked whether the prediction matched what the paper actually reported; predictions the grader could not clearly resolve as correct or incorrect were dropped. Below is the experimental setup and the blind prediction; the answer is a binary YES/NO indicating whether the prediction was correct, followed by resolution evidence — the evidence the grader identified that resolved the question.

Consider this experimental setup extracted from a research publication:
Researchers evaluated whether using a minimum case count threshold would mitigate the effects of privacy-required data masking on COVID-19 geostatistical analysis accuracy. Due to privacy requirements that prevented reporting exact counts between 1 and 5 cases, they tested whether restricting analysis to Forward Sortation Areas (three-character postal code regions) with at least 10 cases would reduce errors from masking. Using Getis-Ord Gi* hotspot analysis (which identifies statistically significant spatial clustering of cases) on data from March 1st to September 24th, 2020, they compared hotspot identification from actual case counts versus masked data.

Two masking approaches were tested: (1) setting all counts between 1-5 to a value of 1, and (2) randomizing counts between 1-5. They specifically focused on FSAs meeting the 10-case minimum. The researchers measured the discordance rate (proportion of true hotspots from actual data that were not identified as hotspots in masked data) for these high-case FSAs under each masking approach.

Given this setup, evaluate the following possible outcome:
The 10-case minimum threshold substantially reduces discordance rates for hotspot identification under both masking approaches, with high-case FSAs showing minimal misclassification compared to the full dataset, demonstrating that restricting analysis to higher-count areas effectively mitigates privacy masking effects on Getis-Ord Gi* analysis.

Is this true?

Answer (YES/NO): NO